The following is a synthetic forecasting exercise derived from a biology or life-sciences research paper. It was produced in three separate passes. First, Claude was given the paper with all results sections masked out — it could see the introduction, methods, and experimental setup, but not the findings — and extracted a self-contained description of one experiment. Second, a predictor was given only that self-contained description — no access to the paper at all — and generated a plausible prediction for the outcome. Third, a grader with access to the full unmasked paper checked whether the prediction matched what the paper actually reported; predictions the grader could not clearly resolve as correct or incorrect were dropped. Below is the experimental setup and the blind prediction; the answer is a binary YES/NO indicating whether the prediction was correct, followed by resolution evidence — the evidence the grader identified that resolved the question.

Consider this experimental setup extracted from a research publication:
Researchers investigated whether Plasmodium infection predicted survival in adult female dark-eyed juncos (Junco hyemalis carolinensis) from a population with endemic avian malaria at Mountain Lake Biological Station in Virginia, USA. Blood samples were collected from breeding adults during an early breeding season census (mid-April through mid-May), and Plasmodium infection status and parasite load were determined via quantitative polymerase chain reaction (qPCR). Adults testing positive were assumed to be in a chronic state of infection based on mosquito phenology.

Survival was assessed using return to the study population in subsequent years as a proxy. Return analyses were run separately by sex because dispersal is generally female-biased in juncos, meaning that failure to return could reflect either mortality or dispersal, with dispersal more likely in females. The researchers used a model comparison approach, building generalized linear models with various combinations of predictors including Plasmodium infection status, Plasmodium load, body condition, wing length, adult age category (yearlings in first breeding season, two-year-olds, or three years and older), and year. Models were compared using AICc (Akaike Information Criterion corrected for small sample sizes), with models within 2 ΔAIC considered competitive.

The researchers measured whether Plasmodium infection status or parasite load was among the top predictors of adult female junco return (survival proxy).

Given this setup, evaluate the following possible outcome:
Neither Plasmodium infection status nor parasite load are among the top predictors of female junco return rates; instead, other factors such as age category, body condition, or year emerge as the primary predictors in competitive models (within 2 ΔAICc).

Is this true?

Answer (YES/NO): NO